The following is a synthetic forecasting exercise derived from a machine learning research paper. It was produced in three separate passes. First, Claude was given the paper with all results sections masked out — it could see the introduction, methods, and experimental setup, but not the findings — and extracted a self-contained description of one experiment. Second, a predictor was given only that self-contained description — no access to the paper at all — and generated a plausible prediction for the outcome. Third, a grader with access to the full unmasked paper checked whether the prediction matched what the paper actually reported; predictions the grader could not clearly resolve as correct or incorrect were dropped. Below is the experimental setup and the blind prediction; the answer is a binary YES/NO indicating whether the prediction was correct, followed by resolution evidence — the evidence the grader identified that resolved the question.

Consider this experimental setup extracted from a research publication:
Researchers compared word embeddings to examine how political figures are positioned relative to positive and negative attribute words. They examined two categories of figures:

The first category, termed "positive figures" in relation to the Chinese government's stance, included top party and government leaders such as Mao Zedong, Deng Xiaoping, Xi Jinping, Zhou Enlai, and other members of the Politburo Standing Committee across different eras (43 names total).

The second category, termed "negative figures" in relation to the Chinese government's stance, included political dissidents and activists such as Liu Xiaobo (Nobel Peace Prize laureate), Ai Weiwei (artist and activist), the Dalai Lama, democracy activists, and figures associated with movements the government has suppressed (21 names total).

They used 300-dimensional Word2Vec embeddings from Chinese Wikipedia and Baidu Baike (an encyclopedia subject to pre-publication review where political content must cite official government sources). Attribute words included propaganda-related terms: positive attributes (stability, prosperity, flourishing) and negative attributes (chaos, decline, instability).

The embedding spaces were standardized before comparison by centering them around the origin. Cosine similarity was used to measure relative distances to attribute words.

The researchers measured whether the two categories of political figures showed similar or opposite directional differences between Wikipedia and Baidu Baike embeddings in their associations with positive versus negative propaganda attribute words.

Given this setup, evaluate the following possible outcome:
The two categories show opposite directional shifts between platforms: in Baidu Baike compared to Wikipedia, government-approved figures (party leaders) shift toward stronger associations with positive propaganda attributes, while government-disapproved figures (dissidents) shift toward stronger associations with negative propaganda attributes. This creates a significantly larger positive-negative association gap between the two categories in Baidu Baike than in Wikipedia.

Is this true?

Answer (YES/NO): YES